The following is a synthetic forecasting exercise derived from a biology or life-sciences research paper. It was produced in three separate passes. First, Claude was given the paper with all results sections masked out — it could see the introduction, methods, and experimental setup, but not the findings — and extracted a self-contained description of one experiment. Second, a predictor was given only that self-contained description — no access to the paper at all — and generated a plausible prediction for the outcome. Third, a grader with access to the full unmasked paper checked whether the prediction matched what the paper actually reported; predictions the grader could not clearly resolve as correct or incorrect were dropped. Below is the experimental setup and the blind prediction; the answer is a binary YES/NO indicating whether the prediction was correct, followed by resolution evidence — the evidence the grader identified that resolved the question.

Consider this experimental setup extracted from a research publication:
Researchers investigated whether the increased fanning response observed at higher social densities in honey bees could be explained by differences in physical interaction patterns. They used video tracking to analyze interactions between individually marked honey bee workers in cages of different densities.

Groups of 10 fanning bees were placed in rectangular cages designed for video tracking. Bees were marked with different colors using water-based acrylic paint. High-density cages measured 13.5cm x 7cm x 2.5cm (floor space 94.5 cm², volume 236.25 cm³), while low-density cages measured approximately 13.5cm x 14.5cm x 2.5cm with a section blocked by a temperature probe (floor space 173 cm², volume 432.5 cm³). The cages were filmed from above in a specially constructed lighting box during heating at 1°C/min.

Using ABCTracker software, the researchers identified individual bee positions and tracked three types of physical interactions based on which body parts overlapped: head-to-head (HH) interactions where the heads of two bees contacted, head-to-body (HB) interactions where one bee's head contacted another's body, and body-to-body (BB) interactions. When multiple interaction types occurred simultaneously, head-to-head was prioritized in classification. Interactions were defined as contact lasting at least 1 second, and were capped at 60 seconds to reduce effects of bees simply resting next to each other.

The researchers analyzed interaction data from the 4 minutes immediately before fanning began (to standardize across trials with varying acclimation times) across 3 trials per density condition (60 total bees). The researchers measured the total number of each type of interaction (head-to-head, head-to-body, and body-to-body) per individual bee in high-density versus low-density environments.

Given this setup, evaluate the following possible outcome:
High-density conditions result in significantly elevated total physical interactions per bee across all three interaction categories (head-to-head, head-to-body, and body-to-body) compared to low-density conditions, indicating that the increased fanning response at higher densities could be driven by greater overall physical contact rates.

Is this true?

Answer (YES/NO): NO